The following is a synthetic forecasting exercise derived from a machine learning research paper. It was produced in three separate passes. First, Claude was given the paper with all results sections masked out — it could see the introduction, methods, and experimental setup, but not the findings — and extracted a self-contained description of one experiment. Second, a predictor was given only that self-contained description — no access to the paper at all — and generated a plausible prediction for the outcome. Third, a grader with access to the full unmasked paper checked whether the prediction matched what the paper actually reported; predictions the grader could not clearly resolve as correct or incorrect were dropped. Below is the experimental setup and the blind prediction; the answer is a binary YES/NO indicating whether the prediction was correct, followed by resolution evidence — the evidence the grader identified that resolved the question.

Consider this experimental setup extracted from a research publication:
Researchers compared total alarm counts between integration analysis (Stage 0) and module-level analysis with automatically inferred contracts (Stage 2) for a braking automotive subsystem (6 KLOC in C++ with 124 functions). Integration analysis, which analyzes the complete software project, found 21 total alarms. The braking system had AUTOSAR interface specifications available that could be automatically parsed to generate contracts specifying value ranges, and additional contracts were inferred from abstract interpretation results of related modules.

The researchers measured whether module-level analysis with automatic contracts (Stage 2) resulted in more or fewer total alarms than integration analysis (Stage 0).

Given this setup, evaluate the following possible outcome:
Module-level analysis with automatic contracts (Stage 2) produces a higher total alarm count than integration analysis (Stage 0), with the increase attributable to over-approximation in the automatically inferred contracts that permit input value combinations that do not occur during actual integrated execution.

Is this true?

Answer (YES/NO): NO